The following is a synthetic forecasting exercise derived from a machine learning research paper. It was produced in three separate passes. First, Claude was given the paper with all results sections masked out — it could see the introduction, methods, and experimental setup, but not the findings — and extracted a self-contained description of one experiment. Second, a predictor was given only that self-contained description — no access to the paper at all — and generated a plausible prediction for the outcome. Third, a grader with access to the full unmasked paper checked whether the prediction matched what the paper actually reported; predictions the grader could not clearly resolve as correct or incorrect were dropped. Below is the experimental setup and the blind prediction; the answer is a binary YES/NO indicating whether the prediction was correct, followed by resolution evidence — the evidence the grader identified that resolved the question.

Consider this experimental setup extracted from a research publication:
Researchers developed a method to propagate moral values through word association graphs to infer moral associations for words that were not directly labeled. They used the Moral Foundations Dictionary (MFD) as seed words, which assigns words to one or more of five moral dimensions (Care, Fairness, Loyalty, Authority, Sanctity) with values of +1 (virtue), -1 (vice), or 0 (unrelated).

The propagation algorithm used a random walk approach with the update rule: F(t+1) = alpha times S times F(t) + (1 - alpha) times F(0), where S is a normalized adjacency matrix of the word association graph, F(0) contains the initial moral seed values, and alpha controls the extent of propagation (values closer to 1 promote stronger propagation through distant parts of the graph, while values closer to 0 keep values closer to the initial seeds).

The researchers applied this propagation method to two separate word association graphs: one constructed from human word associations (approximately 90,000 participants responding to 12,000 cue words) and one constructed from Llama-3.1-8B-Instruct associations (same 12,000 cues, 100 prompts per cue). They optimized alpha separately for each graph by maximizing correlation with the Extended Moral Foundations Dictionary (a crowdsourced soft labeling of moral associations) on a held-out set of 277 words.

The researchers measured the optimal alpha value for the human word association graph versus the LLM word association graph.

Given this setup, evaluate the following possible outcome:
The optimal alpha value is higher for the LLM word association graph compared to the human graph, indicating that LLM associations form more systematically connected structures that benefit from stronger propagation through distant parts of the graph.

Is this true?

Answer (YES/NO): NO